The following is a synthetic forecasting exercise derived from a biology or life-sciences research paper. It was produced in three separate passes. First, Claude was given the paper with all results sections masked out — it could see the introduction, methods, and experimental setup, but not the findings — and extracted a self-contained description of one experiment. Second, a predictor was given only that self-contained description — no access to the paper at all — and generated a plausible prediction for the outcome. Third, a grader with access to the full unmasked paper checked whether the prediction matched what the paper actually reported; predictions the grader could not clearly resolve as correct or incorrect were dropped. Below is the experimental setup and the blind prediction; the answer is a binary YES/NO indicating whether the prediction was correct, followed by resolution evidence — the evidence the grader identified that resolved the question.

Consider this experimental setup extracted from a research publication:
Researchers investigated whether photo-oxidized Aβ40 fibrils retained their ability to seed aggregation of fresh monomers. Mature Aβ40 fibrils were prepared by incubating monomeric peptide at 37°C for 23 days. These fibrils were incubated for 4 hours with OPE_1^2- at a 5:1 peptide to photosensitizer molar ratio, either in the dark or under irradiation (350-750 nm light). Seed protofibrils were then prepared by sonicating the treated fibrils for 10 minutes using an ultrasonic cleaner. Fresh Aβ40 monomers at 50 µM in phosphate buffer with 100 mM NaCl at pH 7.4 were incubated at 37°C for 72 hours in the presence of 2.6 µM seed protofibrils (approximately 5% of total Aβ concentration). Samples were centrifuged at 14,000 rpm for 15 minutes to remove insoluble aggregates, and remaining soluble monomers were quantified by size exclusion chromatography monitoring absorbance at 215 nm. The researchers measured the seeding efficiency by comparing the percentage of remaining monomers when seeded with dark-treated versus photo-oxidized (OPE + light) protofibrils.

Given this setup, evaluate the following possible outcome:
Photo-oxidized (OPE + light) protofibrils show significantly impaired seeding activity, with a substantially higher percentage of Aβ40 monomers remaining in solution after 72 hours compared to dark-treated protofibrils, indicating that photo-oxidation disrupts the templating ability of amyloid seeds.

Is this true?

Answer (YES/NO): NO